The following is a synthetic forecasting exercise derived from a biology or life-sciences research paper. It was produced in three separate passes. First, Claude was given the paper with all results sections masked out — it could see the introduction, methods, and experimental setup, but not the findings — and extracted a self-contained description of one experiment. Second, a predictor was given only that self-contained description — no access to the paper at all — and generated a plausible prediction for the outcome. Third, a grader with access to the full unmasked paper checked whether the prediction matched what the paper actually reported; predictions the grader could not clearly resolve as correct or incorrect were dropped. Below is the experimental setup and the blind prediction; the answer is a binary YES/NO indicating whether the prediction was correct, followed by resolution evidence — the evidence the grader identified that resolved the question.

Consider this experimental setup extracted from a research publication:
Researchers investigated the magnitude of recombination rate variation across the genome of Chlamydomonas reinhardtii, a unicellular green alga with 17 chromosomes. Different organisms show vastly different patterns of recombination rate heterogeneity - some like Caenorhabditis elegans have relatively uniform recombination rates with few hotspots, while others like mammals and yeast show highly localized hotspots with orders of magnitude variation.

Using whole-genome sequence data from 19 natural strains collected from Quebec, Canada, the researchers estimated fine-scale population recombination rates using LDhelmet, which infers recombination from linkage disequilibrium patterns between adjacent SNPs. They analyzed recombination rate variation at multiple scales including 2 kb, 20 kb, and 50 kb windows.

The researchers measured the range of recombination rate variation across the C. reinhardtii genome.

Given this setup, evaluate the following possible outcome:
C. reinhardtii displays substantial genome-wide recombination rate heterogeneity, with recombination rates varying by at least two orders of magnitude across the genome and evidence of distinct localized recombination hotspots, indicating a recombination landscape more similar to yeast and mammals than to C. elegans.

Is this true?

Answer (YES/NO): YES